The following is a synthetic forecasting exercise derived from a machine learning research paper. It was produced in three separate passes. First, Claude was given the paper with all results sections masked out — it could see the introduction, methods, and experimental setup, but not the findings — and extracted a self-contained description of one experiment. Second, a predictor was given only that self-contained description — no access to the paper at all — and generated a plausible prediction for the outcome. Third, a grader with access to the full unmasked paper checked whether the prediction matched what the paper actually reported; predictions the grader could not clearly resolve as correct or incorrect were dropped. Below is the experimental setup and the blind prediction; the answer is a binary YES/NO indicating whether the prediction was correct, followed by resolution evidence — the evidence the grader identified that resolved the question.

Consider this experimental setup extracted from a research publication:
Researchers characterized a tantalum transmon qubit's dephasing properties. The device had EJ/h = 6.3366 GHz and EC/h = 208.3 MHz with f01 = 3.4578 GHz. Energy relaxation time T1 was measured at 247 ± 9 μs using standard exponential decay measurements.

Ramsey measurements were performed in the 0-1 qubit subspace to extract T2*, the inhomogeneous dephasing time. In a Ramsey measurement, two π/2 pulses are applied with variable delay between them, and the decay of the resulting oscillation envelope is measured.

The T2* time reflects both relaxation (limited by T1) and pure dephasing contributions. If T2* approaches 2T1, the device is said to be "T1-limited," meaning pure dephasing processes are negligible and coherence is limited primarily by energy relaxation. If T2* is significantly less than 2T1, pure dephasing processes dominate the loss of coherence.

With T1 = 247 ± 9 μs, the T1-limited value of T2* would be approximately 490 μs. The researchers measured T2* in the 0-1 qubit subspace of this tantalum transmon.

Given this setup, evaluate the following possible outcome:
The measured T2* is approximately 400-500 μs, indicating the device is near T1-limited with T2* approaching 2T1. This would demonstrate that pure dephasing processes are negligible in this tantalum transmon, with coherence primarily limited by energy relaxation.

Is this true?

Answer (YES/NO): NO